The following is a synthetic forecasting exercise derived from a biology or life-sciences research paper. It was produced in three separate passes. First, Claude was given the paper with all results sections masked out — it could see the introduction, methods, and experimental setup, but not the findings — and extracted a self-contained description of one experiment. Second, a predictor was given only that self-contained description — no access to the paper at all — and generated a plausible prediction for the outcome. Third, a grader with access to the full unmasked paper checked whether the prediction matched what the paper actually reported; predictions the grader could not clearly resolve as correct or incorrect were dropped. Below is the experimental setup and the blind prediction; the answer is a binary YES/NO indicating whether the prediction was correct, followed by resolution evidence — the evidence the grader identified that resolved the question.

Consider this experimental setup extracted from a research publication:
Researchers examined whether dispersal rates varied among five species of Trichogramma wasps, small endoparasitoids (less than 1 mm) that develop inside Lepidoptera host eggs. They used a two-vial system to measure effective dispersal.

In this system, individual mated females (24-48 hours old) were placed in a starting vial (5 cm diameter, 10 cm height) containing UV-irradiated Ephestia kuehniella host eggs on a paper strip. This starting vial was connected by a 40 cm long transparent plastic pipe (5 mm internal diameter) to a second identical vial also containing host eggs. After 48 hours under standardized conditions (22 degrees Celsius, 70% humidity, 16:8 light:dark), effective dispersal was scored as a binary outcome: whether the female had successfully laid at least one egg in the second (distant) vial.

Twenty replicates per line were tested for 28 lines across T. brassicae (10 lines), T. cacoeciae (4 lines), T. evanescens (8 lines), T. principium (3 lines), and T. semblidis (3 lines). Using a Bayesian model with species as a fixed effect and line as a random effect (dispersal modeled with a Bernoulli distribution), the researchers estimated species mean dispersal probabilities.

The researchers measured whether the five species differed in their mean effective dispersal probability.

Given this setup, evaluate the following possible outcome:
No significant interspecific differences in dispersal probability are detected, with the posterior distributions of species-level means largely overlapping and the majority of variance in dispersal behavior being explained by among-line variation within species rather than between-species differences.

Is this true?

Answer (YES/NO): NO